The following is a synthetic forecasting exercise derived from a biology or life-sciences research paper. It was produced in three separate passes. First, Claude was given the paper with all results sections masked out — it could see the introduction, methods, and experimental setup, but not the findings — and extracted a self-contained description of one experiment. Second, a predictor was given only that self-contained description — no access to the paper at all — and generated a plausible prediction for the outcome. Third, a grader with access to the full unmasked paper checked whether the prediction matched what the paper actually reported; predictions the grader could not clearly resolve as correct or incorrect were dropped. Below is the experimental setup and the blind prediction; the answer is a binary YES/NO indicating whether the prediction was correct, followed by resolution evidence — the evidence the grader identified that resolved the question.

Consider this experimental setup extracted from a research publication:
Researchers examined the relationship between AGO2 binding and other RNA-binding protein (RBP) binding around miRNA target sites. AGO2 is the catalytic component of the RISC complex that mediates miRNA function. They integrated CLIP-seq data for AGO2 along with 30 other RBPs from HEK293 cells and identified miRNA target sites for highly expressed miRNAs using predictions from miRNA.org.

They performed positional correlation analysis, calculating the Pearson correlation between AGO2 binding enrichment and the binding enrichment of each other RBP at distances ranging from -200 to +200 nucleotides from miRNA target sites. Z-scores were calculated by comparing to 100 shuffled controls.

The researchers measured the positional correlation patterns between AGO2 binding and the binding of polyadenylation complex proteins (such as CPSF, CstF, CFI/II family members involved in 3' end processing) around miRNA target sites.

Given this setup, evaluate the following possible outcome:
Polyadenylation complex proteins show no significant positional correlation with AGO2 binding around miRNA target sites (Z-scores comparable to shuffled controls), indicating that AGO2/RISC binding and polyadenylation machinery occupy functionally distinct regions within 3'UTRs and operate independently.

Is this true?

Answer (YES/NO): NO